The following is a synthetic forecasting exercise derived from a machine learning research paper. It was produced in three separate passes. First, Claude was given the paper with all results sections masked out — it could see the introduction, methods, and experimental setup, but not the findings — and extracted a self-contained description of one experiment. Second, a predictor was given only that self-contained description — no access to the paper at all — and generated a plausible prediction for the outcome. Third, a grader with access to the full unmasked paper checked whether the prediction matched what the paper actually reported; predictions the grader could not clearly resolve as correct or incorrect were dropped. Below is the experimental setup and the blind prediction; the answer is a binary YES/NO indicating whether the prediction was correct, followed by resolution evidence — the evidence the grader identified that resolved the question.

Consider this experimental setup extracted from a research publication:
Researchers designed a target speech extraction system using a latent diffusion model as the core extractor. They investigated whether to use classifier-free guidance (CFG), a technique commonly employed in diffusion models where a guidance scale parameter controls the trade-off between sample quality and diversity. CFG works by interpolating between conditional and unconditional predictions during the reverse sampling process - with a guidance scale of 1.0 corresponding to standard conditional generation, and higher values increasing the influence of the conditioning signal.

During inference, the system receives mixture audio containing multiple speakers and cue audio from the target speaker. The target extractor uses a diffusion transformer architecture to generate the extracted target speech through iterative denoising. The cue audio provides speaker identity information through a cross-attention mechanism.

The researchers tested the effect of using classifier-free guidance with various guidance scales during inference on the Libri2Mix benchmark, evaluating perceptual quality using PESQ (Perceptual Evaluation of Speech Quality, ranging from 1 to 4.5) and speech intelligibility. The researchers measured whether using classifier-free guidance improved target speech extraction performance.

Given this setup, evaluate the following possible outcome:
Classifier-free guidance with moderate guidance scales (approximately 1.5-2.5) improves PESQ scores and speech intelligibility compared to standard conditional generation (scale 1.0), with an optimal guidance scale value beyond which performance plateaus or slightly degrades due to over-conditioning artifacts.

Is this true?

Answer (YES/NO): NO